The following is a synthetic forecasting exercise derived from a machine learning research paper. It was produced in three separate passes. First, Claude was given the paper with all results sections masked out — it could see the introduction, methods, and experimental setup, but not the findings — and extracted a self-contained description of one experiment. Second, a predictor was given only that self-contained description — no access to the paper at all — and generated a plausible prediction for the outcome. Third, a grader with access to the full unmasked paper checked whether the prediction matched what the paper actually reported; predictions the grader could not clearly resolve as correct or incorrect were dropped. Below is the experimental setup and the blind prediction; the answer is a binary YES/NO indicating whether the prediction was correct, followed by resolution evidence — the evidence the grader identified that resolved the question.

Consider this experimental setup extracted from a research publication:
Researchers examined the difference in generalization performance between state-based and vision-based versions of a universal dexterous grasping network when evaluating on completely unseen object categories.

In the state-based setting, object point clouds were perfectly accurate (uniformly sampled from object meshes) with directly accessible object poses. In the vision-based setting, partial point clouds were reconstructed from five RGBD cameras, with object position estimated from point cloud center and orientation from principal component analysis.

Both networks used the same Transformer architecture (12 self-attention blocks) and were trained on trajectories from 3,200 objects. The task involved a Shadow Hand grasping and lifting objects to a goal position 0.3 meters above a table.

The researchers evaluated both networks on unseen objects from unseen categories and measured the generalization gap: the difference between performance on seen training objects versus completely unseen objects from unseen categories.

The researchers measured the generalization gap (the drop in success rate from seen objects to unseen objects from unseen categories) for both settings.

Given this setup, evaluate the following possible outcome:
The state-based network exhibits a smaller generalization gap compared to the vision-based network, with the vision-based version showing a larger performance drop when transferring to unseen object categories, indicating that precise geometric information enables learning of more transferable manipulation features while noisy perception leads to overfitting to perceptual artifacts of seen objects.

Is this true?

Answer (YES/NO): NO